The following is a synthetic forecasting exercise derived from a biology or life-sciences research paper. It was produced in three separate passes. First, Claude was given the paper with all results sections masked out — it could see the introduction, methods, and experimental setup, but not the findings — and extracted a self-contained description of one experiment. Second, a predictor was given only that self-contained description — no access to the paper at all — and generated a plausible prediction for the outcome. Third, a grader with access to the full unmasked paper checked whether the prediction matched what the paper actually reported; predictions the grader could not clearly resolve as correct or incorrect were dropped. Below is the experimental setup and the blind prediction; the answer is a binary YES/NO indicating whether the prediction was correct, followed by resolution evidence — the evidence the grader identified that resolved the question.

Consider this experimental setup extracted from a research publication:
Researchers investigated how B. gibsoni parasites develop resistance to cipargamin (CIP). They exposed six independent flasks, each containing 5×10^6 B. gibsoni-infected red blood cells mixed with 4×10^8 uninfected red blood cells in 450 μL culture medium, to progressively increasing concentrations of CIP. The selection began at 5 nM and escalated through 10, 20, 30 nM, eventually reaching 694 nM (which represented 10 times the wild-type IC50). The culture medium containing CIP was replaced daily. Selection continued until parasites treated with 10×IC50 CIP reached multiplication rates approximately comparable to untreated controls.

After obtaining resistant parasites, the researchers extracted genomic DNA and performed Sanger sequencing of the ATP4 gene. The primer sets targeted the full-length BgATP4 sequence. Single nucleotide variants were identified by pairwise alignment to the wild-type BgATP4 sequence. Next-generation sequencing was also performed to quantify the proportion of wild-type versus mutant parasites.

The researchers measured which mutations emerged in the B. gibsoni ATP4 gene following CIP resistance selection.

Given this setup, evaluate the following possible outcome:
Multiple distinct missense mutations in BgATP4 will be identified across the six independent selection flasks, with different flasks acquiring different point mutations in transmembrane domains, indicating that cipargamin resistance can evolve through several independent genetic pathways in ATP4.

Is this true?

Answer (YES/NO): NO